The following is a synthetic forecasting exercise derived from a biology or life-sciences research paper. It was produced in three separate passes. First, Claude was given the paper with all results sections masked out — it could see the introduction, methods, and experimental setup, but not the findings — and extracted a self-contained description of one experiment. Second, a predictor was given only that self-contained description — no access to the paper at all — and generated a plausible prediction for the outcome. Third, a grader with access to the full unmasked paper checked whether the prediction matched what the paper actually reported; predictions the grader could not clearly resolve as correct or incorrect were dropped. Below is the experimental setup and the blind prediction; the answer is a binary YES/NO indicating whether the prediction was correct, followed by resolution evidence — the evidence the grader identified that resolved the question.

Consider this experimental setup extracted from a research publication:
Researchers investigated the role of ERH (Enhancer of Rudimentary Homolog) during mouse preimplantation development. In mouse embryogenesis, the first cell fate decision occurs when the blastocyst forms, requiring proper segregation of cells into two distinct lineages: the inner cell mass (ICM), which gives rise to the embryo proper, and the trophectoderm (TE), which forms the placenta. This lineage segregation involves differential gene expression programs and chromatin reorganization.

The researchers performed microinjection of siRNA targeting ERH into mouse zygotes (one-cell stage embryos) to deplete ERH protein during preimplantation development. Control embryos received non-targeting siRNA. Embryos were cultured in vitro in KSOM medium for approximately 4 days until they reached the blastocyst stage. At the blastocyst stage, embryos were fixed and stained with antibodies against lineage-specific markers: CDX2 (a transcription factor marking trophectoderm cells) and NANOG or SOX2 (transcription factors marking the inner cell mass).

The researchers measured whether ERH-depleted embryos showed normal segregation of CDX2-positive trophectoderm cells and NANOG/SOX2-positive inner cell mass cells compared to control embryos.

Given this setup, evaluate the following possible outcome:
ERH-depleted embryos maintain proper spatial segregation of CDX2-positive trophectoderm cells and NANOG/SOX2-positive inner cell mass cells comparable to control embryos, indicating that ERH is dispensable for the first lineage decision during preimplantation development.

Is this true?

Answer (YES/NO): NO